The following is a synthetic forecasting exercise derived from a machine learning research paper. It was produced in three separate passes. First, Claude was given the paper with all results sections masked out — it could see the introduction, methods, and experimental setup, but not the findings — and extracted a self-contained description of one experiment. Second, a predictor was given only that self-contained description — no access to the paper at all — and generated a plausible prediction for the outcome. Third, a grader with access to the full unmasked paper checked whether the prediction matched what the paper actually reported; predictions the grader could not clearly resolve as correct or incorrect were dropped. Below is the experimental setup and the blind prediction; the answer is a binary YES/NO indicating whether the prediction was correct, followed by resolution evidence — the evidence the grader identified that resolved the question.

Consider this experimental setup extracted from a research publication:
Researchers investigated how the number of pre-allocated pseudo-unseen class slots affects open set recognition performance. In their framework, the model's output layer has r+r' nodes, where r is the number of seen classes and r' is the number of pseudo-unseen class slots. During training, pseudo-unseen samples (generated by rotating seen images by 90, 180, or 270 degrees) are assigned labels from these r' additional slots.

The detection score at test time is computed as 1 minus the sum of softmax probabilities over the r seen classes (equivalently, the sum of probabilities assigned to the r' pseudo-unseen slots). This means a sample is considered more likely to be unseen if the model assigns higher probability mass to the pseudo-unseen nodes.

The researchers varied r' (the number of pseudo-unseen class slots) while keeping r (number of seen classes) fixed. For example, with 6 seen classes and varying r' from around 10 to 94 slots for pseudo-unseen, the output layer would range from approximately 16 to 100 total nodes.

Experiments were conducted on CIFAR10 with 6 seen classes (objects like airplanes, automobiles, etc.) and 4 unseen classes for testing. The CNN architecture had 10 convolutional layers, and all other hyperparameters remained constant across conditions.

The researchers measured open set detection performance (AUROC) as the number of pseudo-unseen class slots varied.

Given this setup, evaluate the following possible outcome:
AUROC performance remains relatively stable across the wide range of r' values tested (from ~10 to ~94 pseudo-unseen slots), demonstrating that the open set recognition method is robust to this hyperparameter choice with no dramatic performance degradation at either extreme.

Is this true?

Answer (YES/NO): YES